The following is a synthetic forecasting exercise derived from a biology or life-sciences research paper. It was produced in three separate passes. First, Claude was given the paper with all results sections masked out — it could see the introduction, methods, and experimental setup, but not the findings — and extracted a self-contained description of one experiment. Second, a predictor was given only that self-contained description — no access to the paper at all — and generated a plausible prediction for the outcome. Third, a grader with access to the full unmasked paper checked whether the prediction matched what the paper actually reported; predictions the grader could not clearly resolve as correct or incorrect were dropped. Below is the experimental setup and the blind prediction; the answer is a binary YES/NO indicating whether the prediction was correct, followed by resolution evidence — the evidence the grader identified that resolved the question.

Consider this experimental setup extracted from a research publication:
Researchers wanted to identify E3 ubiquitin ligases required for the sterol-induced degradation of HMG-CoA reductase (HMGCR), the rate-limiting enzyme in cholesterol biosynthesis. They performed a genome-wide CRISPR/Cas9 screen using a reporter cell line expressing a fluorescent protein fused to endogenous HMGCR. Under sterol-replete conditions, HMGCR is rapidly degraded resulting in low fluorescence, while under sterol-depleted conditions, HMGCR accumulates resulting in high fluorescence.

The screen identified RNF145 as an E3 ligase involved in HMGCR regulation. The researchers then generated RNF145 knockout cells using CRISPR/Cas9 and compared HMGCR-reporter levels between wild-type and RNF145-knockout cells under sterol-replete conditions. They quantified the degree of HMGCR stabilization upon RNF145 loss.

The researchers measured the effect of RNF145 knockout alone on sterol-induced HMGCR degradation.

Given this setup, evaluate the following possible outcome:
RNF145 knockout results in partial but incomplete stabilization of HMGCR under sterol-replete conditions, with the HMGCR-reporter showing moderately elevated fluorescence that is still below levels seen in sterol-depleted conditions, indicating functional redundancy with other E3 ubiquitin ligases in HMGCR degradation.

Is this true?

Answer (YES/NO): NO